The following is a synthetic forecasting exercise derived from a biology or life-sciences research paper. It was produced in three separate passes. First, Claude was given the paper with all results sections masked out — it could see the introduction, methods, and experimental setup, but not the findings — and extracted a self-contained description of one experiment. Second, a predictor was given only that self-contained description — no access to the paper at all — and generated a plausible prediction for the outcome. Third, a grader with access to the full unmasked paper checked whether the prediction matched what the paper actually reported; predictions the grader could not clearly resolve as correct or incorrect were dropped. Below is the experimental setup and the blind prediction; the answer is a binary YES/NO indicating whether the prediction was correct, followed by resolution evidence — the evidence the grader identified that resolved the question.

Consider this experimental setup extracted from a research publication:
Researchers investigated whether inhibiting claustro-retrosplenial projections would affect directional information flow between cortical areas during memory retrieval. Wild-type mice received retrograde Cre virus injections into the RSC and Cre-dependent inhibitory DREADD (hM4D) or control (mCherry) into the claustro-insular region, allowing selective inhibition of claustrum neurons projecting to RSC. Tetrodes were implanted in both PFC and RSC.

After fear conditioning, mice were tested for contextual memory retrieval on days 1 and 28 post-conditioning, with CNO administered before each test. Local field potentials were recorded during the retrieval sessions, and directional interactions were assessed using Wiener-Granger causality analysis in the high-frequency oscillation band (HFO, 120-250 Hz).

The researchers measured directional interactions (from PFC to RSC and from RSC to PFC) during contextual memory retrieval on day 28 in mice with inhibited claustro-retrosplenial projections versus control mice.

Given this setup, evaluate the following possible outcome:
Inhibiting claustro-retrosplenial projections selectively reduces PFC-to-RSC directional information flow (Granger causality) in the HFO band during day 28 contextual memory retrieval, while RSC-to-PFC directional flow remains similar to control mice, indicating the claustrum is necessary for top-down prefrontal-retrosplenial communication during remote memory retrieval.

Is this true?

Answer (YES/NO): NO